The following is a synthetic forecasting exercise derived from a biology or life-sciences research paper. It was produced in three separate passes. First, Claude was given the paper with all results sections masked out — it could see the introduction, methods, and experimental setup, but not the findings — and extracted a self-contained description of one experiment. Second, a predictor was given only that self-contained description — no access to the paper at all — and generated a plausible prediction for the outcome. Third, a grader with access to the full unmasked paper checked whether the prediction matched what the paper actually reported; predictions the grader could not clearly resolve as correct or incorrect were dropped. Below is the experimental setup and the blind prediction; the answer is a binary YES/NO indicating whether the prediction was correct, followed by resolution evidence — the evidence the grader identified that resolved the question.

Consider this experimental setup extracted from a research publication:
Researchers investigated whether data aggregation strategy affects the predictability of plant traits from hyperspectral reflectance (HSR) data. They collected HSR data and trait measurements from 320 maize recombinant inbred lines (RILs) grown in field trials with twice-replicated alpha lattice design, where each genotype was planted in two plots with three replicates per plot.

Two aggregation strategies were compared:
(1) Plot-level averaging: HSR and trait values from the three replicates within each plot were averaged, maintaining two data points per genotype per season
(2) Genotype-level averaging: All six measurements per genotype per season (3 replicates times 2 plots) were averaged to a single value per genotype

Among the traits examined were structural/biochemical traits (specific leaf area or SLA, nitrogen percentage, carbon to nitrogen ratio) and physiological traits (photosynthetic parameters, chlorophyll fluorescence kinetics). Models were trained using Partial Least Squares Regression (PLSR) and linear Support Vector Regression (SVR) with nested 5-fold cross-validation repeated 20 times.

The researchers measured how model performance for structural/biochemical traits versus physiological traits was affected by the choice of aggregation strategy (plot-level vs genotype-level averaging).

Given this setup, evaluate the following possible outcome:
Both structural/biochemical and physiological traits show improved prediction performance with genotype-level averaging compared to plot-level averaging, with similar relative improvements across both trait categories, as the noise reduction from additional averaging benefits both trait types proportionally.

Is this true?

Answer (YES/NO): NO